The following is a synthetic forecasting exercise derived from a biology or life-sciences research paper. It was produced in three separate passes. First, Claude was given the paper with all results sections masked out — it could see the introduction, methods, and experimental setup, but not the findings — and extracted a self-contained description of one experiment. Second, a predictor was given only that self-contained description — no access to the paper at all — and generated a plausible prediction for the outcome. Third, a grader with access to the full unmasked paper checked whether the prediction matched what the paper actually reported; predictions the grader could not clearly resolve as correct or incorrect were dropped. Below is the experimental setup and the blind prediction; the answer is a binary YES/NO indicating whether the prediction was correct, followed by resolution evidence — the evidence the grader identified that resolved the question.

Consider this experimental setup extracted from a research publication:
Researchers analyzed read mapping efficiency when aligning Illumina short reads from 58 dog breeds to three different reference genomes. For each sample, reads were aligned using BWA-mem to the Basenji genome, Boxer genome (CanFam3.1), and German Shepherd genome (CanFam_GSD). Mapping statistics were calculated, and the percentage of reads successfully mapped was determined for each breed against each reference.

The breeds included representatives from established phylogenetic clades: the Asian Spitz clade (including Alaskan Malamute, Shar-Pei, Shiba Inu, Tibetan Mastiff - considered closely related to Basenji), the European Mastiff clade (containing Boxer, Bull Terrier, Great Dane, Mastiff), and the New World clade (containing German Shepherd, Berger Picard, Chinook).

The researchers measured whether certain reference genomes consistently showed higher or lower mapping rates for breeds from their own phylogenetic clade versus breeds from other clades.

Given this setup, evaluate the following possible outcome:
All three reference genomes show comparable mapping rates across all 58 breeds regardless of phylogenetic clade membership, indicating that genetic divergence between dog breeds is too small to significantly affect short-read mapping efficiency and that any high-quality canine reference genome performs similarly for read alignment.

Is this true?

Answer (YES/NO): NO